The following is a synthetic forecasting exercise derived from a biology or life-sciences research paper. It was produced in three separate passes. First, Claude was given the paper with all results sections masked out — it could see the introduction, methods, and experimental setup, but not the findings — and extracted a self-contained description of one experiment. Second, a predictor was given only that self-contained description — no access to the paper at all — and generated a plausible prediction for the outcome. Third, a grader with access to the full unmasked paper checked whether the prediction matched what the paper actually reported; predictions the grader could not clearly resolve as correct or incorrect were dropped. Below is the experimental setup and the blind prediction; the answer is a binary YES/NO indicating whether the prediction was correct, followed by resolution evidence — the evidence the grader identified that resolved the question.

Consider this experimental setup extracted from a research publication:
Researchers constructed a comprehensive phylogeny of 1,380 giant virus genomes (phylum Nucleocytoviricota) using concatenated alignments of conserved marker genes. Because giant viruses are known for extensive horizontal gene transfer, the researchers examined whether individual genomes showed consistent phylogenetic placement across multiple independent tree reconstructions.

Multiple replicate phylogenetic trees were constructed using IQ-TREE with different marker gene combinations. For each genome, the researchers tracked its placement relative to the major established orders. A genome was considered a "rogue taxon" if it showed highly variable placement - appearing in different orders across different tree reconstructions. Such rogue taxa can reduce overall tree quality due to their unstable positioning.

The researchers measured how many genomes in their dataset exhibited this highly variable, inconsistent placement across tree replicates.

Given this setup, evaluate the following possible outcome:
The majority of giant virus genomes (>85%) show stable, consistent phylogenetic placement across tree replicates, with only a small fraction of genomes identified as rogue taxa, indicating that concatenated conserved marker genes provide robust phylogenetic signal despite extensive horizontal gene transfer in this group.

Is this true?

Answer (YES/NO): YES